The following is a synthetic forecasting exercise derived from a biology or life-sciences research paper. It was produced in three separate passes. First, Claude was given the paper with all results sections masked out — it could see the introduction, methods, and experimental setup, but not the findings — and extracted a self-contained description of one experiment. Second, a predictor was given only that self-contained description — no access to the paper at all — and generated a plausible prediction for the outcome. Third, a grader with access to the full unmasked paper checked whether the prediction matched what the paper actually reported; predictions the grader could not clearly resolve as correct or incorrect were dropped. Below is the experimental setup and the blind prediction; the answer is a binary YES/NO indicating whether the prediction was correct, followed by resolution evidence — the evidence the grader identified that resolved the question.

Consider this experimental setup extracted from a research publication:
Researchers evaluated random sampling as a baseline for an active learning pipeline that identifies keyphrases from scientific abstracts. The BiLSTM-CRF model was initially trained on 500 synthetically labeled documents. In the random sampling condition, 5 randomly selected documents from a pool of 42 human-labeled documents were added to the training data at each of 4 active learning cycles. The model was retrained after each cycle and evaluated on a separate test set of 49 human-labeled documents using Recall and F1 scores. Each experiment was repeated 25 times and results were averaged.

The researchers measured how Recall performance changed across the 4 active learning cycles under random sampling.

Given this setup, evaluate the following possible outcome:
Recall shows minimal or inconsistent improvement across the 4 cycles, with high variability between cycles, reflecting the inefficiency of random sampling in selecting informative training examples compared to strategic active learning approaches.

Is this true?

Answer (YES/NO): YES